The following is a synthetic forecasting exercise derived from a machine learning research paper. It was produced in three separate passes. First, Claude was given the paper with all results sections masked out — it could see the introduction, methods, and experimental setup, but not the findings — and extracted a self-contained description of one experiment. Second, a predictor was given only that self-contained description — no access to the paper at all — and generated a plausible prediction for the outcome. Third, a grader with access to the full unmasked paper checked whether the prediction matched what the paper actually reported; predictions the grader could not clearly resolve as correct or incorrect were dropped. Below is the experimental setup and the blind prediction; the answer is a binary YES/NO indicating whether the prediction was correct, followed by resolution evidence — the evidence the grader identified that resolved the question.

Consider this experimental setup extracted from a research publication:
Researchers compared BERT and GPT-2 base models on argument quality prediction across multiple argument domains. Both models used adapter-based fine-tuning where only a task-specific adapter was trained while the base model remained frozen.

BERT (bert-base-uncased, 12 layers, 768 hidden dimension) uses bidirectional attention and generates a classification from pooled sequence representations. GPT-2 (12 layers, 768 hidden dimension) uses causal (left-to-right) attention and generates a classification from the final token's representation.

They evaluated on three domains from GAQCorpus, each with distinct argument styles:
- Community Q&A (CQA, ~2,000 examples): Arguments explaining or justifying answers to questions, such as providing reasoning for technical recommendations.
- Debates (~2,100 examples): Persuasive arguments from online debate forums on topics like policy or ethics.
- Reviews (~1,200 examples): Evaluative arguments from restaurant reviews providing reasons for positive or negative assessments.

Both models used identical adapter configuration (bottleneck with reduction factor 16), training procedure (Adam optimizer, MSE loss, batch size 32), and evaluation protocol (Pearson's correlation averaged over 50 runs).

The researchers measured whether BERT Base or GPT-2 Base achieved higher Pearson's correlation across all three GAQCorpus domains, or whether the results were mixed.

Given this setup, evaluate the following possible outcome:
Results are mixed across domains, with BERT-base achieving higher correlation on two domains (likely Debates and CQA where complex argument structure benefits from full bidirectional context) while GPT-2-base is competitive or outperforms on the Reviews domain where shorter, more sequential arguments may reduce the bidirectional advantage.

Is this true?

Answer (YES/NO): NO